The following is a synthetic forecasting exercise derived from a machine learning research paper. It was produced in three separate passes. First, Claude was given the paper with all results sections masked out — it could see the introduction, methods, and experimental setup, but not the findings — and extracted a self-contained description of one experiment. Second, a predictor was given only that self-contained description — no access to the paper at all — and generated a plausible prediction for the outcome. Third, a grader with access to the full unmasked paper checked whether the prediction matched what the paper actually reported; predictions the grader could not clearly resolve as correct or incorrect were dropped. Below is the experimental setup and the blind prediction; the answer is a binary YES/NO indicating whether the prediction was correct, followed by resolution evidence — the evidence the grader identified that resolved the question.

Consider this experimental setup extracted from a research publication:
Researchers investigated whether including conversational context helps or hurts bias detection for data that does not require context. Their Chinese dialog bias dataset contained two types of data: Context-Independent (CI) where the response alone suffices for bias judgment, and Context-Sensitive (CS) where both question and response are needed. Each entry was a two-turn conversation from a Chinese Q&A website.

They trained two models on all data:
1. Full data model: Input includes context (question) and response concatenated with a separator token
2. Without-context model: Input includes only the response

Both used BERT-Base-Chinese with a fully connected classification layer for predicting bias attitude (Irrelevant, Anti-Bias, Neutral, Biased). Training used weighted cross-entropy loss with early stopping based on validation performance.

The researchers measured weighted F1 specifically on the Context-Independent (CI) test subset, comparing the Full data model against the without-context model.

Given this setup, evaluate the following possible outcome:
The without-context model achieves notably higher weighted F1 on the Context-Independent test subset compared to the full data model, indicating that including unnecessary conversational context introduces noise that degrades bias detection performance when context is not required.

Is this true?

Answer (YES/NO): YES